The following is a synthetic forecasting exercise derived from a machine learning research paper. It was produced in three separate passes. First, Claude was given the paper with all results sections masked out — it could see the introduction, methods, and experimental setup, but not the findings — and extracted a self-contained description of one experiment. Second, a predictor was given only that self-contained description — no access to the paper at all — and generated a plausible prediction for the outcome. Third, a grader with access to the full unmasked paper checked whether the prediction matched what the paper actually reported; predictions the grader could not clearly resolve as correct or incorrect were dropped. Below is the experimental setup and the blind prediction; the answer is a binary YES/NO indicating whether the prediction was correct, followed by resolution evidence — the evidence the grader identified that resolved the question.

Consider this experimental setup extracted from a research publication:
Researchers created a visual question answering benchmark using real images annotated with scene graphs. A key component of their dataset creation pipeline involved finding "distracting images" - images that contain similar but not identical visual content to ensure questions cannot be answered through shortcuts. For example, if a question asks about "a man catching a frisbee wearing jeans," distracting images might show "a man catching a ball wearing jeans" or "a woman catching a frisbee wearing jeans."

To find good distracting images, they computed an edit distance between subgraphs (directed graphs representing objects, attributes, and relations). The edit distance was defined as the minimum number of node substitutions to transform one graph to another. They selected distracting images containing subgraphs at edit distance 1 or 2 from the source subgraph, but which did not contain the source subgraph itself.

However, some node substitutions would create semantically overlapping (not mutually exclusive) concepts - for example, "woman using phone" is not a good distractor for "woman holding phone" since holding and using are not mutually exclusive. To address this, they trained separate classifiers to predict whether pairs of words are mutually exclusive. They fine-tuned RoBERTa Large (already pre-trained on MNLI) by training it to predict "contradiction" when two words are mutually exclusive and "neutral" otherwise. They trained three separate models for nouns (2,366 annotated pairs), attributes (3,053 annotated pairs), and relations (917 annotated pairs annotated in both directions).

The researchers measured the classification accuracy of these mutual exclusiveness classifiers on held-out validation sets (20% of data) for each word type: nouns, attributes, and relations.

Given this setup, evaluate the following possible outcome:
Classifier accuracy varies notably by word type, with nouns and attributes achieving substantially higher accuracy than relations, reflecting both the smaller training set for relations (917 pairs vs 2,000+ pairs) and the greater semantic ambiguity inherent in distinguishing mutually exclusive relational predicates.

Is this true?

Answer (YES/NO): YES